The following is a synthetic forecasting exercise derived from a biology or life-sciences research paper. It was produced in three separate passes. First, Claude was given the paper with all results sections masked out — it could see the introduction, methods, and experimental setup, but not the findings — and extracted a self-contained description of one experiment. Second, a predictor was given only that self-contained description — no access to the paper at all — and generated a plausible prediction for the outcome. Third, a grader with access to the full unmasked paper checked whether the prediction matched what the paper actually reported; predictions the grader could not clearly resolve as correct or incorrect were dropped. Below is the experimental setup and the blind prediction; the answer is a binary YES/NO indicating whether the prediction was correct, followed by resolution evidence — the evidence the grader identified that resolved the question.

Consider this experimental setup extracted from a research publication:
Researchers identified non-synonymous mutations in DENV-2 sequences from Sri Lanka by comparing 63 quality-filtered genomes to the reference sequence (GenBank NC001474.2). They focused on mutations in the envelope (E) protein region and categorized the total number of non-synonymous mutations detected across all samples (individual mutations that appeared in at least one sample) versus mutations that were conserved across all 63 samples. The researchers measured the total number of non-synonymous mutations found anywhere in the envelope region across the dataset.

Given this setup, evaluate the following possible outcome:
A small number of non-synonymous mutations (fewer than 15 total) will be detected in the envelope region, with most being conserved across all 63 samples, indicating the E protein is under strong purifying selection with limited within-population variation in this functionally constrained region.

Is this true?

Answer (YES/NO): NO